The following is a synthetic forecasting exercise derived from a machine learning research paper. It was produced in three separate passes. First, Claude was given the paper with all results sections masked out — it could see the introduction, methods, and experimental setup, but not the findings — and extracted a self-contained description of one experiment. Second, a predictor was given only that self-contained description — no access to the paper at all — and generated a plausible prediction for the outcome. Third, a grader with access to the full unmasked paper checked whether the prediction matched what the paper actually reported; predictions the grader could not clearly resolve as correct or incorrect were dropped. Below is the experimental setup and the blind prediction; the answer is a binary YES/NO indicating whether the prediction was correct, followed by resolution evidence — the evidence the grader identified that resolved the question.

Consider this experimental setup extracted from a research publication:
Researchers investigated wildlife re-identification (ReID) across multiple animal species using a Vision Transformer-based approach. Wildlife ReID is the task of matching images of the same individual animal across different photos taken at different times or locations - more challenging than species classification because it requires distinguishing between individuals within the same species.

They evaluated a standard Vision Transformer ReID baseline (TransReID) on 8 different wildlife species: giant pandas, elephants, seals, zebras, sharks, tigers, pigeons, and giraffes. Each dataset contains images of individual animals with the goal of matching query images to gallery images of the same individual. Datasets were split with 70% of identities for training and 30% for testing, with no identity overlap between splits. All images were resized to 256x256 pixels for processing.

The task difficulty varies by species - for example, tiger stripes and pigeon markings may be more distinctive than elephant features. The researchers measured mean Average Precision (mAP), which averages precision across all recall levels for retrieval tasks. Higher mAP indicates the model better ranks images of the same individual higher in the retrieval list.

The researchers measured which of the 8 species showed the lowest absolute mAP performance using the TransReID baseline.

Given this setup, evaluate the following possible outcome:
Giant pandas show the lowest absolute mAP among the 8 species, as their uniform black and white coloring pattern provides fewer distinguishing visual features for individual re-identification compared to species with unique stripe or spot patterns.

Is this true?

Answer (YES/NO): NO